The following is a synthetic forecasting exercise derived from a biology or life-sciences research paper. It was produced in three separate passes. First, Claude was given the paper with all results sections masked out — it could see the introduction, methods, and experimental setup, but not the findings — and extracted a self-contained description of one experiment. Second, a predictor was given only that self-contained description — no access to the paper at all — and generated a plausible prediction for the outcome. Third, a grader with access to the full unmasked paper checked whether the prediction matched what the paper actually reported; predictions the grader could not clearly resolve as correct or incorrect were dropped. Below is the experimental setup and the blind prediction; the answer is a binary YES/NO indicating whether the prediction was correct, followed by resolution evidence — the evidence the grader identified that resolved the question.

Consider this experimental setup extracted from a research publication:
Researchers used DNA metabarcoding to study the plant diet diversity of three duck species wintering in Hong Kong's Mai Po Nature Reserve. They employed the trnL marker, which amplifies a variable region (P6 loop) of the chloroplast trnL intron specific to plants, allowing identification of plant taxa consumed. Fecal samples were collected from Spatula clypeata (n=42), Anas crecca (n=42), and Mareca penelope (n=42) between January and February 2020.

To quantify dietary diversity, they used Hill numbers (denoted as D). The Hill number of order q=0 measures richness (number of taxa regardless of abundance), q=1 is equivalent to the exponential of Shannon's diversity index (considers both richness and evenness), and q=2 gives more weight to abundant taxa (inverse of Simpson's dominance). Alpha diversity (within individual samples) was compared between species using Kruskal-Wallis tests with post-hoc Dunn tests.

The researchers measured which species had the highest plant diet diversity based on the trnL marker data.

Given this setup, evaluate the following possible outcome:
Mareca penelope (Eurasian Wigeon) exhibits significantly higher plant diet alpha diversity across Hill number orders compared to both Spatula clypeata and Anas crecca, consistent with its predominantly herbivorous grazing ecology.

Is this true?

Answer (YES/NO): NO